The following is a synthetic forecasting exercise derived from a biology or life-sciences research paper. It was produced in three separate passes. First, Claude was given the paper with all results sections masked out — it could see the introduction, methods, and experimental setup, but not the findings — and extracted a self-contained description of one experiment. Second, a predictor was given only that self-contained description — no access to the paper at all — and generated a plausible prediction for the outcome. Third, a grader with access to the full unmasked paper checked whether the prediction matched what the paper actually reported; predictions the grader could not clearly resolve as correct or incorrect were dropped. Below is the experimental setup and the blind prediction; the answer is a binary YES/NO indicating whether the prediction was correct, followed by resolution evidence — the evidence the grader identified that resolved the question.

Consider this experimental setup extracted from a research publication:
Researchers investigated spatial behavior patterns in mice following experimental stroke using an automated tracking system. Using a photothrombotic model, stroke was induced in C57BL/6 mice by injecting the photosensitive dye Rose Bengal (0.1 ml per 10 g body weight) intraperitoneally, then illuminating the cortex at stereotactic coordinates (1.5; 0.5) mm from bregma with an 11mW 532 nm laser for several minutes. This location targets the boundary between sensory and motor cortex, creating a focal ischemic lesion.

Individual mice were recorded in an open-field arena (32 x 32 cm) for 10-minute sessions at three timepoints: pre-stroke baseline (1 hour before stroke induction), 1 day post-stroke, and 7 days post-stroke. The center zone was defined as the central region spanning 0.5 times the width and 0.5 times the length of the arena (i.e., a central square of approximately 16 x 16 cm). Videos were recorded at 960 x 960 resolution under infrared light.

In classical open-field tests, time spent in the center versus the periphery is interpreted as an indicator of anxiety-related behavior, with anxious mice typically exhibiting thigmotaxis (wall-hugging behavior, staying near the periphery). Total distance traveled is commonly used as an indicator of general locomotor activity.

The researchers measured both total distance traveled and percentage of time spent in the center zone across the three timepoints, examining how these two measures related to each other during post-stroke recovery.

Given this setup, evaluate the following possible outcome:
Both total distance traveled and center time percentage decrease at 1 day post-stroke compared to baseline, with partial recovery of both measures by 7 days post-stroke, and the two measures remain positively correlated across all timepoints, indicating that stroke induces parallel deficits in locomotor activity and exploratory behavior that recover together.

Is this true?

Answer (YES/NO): NO